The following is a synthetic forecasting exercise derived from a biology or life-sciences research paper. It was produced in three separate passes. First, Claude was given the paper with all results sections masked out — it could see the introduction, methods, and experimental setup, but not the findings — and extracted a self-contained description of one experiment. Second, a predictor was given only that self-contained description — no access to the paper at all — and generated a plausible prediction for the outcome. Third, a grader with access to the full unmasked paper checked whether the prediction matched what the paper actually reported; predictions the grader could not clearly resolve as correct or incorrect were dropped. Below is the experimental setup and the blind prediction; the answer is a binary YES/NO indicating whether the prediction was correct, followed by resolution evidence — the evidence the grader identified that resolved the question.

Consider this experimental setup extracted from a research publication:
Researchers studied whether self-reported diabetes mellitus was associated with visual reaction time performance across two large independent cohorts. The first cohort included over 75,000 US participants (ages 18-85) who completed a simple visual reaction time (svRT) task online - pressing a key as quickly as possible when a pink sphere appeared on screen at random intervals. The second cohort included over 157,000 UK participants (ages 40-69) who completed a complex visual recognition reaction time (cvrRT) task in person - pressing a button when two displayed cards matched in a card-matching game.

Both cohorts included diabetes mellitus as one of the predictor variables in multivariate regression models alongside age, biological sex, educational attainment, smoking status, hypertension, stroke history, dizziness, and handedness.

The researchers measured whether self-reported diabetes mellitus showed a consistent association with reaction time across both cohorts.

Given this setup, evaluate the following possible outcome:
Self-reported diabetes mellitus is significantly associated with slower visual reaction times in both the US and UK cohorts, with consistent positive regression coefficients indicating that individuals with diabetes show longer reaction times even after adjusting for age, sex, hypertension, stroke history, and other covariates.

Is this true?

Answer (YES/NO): YES